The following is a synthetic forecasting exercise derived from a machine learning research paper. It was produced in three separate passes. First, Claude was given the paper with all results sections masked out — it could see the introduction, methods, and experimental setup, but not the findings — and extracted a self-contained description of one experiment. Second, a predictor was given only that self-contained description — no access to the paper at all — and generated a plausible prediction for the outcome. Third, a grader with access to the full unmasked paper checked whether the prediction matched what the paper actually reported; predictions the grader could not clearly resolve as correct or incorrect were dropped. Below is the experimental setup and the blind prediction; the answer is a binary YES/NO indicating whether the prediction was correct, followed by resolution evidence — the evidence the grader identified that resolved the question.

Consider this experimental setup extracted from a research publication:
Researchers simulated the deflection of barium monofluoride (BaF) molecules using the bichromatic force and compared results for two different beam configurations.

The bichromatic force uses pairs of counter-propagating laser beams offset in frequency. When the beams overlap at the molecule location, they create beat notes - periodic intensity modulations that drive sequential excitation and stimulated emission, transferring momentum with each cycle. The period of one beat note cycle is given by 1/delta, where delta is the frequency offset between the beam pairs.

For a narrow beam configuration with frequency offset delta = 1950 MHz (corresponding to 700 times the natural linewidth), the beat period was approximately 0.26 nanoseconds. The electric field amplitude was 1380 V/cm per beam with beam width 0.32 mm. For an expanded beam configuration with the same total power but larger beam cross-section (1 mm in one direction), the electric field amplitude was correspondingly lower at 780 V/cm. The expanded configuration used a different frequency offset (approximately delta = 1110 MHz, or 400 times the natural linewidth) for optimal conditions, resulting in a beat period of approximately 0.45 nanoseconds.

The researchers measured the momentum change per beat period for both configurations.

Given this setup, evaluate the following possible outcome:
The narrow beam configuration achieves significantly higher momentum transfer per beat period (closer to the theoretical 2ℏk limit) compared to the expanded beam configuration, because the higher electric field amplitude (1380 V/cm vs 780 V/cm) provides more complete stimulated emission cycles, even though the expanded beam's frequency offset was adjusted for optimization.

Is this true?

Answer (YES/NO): NO